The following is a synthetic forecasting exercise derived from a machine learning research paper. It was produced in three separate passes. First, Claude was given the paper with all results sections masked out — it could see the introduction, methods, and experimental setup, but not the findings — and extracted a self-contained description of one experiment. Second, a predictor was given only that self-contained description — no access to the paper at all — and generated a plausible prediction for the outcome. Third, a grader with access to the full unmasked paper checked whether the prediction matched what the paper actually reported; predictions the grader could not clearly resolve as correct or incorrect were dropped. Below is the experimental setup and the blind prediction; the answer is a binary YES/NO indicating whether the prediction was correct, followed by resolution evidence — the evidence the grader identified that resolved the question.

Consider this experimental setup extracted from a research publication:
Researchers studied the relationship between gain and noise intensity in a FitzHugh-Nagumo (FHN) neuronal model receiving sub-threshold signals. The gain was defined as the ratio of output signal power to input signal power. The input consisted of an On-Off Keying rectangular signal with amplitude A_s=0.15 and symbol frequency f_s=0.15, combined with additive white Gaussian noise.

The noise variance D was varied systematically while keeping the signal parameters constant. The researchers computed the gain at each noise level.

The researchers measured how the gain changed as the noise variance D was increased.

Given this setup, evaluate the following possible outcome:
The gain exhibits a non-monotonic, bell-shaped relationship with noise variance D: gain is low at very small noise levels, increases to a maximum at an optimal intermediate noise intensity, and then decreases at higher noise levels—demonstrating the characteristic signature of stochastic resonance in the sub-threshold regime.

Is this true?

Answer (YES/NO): NO